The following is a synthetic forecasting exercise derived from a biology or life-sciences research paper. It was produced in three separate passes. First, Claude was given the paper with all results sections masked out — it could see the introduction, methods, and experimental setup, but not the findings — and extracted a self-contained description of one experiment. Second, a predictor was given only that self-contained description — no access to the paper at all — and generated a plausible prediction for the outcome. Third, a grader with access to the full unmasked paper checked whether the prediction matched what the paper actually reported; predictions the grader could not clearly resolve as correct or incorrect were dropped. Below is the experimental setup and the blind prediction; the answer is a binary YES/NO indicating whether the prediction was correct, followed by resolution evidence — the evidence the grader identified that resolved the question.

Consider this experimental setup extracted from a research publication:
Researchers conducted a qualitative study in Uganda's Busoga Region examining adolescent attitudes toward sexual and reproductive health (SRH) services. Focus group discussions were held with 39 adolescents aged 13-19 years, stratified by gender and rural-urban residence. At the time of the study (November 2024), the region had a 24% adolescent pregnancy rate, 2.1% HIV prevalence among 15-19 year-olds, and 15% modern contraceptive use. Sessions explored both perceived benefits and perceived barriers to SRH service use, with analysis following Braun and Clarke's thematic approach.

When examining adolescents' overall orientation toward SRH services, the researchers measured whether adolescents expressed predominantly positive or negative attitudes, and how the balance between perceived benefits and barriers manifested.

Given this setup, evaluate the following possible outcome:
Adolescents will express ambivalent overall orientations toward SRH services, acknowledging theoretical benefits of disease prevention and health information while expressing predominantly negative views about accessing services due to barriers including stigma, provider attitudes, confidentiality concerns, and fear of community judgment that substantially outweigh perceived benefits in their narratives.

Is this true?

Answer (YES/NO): NO